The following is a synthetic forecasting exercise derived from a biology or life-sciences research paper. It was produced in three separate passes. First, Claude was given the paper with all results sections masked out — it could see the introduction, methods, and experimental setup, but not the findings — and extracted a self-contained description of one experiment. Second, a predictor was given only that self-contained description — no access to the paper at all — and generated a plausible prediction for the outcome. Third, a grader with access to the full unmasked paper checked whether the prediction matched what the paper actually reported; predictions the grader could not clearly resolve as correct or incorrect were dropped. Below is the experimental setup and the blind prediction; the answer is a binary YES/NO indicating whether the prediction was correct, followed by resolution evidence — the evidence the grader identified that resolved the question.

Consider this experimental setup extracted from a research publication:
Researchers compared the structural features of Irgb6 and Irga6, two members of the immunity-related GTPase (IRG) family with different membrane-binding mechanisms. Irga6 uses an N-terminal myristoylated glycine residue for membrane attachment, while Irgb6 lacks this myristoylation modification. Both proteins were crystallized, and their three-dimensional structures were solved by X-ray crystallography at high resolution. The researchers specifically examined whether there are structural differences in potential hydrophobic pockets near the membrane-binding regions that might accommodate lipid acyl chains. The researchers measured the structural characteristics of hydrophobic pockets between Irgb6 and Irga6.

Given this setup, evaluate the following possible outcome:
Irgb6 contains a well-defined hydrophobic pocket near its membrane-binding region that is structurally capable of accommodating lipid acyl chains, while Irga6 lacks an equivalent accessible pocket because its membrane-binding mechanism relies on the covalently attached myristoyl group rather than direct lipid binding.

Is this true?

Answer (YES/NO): NO